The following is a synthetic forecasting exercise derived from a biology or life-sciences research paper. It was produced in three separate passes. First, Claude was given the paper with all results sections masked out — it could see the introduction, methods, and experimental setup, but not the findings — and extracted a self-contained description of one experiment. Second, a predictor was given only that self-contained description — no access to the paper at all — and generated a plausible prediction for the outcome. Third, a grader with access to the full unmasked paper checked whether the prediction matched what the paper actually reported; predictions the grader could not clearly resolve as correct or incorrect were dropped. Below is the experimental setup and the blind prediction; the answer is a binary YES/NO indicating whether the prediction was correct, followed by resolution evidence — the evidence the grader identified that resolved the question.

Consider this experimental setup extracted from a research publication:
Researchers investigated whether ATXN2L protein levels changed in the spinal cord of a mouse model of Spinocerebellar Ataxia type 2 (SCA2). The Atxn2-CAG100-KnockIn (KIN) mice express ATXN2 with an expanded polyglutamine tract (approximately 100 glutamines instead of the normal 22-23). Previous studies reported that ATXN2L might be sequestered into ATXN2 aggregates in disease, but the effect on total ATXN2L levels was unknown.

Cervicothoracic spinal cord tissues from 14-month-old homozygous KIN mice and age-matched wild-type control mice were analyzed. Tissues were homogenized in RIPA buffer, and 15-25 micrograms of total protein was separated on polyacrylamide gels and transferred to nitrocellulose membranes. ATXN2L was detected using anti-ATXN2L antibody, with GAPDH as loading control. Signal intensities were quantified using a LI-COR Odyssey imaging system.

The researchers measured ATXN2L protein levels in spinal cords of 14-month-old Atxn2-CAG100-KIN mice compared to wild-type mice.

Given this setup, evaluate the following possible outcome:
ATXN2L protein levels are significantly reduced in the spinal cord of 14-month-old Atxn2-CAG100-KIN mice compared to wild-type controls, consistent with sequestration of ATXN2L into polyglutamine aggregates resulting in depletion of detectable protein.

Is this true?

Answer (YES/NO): NO